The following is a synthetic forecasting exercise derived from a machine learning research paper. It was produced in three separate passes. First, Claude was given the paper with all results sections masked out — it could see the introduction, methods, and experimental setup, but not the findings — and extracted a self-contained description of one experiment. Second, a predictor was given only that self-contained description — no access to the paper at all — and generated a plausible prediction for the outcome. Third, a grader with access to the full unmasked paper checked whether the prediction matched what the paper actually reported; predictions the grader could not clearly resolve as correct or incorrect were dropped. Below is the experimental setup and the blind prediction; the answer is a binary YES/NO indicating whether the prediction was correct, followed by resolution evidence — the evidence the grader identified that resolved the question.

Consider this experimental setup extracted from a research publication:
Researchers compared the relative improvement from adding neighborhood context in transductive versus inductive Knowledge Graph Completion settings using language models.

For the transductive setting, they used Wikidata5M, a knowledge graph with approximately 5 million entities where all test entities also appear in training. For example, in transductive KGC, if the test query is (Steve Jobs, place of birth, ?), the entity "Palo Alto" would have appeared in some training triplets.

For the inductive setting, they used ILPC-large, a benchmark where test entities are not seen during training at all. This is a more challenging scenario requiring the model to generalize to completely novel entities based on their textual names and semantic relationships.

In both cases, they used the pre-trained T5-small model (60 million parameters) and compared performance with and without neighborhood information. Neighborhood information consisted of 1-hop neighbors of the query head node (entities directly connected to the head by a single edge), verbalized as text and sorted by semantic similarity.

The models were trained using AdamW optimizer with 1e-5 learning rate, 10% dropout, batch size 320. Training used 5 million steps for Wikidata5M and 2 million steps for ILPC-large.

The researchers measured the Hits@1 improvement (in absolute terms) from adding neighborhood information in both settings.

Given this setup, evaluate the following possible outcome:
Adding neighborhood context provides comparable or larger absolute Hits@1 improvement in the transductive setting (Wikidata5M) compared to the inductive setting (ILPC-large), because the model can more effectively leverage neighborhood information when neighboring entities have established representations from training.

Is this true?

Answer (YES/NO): YES